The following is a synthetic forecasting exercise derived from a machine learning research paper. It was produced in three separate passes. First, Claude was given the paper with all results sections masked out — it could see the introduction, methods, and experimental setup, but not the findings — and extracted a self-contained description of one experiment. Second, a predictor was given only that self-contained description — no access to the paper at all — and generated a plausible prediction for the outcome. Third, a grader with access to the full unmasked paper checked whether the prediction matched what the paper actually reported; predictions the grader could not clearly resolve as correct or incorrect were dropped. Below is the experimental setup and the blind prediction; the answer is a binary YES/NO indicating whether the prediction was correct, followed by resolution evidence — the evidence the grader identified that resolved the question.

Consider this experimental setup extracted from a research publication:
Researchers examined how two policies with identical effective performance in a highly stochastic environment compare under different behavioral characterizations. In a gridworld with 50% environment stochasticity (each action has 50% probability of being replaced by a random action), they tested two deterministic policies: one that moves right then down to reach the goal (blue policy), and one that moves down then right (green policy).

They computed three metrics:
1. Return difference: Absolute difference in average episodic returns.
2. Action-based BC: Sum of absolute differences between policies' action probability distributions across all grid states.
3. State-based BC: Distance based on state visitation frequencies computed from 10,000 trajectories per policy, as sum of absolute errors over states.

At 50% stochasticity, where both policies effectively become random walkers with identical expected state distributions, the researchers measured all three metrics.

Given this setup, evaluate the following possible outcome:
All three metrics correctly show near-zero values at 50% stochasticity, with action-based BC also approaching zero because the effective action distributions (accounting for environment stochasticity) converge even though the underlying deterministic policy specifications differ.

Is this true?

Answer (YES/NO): NO